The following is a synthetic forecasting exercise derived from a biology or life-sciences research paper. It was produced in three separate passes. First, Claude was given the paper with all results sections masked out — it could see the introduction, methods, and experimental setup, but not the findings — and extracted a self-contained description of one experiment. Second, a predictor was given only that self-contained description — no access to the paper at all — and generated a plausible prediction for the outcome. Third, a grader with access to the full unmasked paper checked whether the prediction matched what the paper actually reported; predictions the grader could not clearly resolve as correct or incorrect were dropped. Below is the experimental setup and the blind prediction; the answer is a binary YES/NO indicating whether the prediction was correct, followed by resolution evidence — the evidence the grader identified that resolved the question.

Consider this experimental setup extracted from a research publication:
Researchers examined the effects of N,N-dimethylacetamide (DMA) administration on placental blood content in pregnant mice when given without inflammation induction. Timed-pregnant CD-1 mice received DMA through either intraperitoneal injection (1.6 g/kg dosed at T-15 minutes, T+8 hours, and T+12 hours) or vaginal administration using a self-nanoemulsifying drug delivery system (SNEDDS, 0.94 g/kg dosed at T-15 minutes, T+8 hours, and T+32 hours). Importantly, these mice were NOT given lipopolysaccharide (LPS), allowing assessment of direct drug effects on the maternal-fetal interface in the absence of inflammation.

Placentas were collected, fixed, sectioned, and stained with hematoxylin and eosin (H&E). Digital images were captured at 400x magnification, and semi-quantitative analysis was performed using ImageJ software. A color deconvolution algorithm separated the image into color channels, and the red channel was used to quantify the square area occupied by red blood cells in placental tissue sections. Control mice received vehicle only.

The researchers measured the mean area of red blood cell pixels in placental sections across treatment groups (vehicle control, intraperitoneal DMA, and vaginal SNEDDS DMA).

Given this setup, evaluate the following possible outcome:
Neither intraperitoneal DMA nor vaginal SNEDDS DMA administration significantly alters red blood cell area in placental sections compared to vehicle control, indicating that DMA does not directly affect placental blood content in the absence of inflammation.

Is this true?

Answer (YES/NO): NO